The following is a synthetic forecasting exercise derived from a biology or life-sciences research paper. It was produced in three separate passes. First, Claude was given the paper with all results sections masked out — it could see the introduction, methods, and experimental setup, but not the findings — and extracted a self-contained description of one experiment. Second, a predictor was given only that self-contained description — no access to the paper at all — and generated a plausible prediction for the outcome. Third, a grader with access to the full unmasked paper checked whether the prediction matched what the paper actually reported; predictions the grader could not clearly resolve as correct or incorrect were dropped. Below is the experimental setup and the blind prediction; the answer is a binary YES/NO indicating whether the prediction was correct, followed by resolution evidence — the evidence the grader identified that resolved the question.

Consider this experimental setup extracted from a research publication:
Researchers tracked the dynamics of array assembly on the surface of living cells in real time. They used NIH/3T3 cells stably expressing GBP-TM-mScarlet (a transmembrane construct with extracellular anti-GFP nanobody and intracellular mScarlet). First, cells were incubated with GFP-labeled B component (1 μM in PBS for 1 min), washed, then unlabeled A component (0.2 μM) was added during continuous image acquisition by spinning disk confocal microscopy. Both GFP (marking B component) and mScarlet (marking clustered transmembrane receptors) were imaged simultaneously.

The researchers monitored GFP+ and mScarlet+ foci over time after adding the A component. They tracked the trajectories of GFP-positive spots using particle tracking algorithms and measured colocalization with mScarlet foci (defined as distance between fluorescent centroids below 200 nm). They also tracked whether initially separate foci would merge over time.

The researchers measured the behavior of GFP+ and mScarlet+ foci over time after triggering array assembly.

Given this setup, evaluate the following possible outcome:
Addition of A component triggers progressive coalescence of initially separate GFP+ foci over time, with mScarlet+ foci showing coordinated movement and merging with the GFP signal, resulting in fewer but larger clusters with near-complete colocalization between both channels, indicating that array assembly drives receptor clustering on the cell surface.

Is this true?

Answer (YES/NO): YES